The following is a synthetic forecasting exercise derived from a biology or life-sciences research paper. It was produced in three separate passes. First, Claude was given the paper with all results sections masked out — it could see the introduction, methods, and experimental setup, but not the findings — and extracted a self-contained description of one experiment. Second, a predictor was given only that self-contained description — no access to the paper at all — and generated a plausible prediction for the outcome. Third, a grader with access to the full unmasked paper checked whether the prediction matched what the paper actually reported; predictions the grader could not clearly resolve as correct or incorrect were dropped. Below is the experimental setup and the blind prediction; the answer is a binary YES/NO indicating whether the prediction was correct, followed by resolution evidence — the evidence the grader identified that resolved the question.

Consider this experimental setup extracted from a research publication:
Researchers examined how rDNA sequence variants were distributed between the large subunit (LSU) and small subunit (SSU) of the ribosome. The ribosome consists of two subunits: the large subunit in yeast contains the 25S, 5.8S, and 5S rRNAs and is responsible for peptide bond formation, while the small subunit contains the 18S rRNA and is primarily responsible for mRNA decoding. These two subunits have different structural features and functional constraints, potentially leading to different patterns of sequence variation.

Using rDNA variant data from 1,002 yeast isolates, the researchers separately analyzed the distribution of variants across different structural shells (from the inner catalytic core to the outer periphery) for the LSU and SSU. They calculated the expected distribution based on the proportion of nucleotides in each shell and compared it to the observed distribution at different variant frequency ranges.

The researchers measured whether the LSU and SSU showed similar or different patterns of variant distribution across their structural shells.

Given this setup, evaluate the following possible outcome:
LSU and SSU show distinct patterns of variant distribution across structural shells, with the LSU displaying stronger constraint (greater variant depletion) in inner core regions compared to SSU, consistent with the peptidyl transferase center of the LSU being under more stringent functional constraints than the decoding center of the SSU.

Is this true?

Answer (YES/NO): NO